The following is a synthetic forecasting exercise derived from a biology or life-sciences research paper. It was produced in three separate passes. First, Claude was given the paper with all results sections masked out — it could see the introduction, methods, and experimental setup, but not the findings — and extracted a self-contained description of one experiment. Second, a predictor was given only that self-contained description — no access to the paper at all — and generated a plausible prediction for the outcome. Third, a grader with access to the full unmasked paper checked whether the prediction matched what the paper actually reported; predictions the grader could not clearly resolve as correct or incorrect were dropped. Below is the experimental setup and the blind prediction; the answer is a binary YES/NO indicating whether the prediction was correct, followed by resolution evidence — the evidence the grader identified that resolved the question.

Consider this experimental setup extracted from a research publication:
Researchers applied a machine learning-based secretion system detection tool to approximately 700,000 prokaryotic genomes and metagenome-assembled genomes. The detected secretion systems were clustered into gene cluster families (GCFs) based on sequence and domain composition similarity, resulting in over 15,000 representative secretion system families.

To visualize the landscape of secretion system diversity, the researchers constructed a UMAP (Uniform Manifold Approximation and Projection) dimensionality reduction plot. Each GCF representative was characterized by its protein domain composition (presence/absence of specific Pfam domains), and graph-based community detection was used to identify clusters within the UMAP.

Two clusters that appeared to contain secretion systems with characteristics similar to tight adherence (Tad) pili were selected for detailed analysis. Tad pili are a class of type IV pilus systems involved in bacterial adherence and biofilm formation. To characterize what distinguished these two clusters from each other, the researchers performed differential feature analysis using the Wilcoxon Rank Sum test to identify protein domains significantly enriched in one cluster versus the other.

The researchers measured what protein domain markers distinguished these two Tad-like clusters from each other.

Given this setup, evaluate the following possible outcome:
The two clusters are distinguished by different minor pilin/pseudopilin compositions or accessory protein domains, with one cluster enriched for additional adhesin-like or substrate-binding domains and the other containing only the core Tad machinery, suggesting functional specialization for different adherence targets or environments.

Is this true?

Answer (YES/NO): NO